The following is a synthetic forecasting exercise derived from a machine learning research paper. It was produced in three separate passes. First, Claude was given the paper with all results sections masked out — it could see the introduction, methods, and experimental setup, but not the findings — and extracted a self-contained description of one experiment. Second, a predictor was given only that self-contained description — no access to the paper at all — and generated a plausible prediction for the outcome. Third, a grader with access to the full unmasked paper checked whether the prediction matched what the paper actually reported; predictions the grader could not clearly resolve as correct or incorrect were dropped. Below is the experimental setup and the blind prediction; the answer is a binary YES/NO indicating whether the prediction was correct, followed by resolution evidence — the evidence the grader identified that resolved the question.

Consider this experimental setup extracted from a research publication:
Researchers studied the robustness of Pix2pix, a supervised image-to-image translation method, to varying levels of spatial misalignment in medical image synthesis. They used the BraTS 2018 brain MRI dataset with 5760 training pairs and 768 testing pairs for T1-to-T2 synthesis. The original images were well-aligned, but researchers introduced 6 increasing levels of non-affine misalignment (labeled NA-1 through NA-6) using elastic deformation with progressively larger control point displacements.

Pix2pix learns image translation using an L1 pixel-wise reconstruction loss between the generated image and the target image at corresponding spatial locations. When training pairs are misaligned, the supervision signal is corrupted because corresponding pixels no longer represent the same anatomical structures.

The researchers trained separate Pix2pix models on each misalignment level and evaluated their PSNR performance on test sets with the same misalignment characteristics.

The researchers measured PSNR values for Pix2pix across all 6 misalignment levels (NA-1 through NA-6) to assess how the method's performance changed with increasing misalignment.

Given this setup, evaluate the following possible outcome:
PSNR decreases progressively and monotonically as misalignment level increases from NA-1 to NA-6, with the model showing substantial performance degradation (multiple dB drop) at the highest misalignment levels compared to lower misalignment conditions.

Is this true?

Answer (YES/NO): NO